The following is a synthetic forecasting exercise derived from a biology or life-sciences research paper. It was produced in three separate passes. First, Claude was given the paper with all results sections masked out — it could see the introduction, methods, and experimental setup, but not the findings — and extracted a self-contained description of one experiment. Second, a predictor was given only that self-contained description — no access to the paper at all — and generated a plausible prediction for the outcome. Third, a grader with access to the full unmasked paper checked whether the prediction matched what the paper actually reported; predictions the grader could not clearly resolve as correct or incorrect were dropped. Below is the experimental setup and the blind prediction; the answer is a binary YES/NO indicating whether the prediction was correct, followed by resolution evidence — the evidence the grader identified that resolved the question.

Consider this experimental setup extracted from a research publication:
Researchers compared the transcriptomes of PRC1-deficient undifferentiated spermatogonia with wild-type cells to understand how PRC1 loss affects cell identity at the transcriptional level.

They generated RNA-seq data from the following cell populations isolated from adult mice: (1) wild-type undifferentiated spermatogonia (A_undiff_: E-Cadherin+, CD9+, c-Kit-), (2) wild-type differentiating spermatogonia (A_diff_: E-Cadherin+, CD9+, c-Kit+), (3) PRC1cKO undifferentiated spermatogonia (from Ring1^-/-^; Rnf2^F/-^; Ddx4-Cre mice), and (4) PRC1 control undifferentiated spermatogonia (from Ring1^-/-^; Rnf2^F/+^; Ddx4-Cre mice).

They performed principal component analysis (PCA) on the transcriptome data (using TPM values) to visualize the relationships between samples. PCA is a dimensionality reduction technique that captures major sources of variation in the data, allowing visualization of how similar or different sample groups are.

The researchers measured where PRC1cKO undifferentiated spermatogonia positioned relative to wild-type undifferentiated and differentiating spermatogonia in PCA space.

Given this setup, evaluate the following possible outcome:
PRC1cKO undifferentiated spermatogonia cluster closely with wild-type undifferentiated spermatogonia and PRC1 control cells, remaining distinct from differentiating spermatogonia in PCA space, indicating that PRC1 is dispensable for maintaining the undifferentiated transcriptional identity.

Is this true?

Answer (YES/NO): NO